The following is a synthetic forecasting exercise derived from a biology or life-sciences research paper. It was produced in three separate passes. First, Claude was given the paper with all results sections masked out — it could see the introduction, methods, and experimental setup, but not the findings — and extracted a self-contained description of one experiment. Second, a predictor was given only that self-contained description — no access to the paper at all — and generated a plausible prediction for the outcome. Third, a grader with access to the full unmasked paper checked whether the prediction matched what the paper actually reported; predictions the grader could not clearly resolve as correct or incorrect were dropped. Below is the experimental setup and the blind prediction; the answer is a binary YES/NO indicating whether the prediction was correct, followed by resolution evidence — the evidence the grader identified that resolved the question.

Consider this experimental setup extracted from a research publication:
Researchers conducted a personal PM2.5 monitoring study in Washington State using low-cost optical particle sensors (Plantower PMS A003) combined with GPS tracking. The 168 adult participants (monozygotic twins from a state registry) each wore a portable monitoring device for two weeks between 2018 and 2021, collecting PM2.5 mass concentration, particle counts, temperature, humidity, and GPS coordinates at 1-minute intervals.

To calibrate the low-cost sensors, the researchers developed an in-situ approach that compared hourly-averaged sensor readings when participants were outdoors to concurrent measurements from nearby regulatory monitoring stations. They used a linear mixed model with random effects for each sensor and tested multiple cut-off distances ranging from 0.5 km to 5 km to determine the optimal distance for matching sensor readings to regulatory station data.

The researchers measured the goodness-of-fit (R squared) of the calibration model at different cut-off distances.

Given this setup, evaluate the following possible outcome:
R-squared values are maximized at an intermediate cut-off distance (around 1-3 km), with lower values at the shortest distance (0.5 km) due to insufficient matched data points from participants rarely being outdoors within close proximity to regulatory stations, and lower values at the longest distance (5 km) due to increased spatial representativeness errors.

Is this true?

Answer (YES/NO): NO